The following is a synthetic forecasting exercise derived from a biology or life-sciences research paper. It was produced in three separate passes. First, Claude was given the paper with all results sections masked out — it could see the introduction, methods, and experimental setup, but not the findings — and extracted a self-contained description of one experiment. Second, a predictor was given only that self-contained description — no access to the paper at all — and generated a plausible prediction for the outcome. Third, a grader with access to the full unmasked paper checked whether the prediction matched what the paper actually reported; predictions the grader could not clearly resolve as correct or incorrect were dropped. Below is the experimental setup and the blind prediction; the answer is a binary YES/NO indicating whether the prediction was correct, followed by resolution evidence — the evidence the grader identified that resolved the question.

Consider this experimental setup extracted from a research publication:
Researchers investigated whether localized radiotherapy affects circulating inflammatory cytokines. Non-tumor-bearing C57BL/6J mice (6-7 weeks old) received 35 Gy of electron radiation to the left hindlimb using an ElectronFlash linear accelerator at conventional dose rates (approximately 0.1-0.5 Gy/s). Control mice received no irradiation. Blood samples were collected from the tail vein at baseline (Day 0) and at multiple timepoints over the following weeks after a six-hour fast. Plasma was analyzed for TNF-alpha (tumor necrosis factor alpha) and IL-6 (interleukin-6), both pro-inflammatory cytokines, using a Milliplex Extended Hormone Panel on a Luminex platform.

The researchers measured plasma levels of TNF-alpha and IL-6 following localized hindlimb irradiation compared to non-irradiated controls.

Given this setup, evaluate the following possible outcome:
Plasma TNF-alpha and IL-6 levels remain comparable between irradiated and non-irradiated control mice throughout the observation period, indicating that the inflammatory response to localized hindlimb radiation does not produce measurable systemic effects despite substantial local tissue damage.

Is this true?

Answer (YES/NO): NO